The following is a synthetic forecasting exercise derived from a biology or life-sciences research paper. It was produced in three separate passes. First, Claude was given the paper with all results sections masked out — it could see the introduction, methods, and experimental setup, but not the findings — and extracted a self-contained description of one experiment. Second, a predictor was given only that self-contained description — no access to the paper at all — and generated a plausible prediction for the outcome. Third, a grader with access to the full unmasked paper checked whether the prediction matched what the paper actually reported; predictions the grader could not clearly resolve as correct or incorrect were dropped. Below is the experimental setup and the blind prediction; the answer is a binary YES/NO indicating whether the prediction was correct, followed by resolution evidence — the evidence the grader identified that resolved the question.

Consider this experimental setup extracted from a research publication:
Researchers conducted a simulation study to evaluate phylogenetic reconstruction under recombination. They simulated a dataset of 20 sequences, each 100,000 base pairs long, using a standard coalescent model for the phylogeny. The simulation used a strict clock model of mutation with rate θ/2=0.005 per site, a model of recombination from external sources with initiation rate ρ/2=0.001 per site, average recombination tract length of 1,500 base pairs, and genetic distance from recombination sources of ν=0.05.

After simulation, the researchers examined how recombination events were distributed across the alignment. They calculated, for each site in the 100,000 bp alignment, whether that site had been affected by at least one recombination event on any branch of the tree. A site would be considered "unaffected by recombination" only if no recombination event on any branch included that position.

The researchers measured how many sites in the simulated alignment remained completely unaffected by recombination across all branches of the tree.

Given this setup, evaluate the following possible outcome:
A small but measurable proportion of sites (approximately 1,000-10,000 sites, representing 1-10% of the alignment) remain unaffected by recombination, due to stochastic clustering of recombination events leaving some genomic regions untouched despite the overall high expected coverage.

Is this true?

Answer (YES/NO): NO